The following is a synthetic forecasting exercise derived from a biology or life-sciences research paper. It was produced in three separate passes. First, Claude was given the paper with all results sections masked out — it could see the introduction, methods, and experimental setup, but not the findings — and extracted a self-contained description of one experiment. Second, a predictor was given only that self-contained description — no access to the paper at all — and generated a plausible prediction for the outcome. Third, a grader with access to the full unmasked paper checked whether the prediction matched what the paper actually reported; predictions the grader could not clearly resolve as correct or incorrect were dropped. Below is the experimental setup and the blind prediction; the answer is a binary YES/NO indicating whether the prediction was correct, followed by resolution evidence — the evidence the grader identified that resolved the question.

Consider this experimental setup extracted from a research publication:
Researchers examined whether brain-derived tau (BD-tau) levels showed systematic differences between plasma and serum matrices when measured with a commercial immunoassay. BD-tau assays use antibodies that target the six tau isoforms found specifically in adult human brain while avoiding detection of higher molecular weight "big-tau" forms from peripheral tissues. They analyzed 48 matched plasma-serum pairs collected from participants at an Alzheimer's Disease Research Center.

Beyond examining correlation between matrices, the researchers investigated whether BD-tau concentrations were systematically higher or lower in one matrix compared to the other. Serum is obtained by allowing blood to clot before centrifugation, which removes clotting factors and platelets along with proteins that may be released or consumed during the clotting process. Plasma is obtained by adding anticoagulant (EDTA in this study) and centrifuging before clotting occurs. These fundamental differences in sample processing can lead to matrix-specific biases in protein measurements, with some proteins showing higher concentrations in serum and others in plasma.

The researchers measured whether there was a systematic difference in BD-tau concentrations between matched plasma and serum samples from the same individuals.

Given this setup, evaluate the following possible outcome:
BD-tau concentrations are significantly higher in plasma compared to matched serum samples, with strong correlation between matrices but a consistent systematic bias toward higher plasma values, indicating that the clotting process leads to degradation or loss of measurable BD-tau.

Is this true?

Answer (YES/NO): NO